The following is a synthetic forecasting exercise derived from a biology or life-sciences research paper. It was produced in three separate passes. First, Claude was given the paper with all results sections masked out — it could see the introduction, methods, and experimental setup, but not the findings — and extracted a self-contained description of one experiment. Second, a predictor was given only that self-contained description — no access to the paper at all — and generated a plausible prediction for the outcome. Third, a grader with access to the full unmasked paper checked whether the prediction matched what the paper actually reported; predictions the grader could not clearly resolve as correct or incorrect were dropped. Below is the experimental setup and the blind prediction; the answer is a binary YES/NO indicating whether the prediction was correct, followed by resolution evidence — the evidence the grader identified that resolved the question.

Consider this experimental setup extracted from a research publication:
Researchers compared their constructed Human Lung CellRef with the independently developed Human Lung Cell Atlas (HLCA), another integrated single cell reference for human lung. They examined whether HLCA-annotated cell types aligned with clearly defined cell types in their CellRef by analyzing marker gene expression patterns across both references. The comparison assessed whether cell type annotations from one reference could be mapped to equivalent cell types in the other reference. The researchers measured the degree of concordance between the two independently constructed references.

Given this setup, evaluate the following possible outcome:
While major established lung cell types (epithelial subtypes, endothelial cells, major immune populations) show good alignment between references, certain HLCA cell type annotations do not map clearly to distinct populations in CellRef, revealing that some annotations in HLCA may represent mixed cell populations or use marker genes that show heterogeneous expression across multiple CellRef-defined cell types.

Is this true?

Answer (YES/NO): NO